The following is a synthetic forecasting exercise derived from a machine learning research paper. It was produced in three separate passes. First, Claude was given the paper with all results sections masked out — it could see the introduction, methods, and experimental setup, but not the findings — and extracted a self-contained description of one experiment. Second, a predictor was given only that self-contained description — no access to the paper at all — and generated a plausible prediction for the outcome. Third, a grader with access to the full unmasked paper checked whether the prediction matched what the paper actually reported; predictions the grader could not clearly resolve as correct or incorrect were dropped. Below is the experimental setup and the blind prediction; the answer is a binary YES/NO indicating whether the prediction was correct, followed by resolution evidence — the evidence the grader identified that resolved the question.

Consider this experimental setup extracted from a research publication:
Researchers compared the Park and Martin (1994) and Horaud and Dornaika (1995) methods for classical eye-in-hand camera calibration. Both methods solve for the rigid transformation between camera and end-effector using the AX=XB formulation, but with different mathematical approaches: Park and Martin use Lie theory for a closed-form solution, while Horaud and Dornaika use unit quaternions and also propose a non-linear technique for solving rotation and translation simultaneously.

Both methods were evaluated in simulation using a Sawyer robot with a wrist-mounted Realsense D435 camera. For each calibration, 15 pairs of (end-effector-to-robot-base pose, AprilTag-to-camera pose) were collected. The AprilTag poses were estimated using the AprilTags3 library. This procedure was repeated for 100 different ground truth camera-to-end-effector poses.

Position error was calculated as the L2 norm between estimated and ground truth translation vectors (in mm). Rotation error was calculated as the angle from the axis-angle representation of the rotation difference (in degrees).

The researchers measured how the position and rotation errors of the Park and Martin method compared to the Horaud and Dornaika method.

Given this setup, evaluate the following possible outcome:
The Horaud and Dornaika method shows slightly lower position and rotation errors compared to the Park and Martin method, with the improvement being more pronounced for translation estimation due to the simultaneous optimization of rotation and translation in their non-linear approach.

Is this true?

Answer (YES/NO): NO